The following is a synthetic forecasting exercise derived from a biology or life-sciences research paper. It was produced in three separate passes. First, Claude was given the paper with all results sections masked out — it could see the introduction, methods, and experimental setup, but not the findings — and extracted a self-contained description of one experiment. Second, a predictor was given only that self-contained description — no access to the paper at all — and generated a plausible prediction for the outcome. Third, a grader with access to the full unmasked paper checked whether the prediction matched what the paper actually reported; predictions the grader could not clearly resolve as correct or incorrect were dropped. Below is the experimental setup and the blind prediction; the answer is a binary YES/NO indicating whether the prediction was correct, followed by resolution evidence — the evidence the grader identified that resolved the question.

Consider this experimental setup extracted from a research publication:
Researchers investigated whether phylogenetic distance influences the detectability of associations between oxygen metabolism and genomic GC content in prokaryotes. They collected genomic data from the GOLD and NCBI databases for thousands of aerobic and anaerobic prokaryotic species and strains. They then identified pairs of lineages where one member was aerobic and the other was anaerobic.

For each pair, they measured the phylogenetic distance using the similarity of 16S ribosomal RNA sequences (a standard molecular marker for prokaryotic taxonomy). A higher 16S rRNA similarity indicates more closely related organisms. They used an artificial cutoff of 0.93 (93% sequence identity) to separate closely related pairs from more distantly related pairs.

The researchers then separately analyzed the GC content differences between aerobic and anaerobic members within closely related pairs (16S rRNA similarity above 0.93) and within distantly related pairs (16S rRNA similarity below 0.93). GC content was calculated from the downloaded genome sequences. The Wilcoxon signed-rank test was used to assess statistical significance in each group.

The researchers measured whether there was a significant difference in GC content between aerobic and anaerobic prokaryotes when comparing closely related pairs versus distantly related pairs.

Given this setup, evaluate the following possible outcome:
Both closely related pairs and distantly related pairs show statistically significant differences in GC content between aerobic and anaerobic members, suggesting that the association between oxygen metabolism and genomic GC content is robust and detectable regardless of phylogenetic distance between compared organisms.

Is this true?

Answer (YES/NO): NO